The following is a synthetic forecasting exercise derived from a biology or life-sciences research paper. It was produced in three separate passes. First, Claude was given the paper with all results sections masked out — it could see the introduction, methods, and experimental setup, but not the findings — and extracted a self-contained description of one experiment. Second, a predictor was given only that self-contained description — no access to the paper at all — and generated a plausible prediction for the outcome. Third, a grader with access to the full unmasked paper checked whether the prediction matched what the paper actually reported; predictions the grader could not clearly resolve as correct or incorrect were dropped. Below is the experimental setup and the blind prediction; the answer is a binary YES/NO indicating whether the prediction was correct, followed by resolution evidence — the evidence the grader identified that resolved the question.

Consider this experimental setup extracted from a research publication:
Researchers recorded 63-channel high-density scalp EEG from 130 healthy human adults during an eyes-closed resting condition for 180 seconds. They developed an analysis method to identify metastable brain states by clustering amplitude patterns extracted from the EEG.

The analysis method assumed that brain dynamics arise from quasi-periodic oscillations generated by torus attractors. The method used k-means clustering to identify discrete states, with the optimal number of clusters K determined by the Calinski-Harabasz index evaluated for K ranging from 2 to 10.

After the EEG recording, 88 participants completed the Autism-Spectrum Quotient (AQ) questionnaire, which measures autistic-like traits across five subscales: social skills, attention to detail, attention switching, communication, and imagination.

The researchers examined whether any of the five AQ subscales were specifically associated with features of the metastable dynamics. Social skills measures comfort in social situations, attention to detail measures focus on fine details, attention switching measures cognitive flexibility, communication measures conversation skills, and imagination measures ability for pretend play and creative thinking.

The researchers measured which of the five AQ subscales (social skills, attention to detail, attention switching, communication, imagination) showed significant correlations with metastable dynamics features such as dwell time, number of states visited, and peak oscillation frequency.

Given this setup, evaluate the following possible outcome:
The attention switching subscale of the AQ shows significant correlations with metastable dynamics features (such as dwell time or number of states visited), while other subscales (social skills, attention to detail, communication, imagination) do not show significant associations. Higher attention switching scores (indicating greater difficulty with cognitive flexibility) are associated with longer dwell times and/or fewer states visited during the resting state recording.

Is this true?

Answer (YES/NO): NO